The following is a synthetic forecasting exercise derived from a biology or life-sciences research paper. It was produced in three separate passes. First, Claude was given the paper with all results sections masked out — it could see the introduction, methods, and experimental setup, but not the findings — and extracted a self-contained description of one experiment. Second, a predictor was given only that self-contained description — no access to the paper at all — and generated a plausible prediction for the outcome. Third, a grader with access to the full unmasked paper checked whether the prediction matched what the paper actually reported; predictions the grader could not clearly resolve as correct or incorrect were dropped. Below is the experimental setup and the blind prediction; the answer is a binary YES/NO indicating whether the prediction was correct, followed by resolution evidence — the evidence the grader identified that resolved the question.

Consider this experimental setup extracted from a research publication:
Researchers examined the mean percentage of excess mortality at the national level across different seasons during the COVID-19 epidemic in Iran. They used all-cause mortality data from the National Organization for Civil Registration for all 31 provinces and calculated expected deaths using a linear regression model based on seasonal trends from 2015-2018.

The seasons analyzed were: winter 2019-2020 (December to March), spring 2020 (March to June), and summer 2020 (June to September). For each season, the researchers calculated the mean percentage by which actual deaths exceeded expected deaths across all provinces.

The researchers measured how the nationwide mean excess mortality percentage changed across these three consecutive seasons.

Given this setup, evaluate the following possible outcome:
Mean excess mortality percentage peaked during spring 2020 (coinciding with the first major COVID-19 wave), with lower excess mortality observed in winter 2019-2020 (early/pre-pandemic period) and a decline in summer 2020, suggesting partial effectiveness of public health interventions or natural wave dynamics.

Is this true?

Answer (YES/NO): NO